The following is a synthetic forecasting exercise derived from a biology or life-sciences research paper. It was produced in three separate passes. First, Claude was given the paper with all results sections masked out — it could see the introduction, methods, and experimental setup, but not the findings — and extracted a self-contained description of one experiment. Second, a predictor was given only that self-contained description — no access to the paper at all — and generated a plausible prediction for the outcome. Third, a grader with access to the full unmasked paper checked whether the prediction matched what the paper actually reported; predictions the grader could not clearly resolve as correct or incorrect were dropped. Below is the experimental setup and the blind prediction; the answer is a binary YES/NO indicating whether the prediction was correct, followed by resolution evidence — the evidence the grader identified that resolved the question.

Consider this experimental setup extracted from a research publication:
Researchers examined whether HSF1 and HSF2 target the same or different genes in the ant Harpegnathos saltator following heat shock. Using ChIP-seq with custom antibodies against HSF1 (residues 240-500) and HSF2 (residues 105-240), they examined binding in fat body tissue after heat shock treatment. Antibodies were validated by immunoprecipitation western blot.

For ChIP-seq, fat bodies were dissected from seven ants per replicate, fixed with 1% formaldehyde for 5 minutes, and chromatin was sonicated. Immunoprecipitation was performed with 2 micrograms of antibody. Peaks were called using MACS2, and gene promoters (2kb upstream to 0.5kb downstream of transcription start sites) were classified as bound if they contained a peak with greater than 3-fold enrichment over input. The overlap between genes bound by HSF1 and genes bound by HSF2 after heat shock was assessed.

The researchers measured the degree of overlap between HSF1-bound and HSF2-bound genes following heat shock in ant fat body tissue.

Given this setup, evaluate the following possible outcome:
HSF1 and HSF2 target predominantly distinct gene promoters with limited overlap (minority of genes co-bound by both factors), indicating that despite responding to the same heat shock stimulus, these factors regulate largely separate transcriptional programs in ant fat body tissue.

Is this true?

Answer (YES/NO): NO